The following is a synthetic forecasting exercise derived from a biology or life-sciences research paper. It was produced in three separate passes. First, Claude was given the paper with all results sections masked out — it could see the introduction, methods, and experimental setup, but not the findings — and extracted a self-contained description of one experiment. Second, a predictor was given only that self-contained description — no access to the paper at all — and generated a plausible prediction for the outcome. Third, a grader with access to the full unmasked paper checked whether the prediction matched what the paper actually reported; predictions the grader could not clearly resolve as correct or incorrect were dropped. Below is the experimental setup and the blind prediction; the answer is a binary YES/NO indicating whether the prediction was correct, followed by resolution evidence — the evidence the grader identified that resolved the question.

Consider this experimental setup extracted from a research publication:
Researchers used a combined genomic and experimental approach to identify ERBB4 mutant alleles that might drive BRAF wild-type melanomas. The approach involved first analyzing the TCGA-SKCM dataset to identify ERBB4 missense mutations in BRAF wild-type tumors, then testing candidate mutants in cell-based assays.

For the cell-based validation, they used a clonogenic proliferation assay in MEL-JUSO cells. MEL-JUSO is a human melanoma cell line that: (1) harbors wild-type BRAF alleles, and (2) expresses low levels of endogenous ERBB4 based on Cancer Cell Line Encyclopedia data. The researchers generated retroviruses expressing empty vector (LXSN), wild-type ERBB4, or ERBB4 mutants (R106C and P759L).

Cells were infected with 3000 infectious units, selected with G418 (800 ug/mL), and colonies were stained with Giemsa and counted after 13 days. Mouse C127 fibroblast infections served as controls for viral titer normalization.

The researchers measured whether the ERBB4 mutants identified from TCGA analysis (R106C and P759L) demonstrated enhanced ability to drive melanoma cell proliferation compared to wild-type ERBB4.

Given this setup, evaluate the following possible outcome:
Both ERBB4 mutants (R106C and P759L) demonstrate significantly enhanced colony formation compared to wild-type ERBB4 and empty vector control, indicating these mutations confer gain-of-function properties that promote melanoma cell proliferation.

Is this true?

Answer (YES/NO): NO